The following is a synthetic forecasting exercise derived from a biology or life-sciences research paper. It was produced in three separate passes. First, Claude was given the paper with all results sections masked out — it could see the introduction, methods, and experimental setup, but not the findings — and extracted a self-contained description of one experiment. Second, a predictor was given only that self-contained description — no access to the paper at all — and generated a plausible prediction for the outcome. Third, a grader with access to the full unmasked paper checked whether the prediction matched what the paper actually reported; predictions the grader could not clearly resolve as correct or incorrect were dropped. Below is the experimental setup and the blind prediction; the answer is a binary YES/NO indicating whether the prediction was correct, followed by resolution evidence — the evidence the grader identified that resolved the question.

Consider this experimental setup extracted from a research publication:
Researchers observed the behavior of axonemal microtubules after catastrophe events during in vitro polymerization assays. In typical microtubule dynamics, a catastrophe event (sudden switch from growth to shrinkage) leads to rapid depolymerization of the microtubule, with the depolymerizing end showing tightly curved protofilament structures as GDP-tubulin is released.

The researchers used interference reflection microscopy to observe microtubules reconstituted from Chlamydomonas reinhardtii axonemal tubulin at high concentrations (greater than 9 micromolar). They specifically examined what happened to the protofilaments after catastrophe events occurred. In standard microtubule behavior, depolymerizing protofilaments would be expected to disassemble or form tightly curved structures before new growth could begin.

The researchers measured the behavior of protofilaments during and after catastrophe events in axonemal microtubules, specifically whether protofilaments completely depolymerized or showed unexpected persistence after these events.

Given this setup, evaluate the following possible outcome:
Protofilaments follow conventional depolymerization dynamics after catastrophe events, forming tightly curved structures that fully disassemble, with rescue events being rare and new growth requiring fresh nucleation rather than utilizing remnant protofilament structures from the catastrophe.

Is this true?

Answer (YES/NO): NO